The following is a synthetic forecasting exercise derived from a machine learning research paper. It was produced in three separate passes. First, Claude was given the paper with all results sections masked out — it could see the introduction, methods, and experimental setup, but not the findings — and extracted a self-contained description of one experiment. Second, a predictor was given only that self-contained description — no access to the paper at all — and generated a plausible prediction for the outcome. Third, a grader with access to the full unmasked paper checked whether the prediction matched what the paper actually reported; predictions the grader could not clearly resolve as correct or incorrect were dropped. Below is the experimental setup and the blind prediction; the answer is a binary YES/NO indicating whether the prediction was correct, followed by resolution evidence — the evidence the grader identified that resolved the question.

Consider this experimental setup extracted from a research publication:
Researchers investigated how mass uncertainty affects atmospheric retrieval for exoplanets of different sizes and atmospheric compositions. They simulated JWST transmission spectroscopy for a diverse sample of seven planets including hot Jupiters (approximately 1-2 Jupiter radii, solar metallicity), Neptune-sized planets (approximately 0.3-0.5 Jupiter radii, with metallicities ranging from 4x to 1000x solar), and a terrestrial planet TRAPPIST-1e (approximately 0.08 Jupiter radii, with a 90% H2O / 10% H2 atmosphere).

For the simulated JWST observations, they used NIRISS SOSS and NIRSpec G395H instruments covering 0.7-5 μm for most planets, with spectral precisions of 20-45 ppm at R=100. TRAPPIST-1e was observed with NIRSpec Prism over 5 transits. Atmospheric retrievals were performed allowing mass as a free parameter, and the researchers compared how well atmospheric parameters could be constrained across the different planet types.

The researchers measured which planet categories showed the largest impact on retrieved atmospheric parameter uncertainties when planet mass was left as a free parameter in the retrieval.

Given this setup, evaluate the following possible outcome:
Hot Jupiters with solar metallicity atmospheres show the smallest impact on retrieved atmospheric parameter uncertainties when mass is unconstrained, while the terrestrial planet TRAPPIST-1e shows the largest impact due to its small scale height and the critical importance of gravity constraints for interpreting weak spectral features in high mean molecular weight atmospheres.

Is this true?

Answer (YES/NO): YES